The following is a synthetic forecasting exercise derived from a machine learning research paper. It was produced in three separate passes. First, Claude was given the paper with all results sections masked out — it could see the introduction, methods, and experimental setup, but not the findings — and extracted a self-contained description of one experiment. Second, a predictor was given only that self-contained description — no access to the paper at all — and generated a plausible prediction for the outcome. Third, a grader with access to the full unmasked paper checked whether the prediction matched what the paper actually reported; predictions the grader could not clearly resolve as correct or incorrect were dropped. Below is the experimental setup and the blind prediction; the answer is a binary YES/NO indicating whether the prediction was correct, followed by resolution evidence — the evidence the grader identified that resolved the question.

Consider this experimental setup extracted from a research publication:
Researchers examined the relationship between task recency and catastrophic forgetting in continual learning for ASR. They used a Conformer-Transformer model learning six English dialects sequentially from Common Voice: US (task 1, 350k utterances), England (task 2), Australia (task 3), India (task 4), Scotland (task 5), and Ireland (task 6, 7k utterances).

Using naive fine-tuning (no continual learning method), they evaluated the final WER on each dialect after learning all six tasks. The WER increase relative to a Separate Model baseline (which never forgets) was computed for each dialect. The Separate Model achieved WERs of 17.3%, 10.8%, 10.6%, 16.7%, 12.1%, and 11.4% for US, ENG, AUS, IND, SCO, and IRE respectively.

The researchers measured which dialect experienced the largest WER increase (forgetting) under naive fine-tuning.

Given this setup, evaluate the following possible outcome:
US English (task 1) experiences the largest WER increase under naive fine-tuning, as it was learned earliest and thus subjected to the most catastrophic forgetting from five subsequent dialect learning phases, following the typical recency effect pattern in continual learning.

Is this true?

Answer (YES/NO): NO